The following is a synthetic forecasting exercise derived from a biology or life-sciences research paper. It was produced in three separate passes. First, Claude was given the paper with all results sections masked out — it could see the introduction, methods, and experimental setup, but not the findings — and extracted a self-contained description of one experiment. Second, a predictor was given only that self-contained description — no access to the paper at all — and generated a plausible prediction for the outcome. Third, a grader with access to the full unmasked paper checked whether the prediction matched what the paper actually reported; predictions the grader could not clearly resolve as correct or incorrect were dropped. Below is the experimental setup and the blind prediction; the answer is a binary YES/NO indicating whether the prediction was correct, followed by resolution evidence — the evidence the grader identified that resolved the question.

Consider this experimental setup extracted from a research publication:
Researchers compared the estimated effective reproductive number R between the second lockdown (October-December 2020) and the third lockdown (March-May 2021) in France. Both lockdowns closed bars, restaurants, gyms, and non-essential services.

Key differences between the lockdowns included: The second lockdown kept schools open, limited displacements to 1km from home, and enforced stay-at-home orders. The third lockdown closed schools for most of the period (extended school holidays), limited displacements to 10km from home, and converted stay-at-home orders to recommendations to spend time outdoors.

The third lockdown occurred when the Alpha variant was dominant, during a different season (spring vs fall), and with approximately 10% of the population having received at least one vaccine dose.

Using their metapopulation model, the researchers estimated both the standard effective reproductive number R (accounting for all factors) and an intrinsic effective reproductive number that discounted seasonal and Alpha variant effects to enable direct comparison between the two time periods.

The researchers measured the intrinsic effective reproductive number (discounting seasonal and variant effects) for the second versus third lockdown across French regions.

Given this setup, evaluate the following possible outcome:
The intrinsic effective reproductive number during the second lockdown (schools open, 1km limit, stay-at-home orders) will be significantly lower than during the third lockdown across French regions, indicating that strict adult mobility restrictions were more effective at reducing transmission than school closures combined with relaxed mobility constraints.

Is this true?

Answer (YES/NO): NO